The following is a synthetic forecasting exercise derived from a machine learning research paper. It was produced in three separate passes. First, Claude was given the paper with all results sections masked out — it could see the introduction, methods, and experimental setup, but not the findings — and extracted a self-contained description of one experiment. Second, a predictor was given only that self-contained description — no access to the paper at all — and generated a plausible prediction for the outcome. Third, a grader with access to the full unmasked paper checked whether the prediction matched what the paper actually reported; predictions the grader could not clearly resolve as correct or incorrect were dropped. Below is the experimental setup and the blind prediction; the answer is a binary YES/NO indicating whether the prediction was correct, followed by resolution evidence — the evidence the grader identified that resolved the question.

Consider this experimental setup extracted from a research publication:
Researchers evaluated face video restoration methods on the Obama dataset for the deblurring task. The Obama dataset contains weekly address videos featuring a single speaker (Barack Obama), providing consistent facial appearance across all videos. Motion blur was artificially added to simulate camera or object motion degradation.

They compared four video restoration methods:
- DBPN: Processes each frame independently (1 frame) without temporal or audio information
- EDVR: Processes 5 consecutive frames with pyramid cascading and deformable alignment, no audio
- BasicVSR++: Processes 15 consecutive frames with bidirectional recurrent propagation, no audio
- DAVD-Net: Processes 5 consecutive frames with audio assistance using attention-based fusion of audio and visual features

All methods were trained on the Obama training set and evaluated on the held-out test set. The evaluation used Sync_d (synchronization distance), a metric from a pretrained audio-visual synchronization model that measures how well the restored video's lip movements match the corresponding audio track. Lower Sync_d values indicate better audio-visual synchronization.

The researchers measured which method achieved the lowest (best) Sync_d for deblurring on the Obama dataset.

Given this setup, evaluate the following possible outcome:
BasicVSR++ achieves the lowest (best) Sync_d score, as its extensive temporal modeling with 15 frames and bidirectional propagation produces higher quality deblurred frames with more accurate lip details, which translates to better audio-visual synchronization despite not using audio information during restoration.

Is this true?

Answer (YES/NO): NO